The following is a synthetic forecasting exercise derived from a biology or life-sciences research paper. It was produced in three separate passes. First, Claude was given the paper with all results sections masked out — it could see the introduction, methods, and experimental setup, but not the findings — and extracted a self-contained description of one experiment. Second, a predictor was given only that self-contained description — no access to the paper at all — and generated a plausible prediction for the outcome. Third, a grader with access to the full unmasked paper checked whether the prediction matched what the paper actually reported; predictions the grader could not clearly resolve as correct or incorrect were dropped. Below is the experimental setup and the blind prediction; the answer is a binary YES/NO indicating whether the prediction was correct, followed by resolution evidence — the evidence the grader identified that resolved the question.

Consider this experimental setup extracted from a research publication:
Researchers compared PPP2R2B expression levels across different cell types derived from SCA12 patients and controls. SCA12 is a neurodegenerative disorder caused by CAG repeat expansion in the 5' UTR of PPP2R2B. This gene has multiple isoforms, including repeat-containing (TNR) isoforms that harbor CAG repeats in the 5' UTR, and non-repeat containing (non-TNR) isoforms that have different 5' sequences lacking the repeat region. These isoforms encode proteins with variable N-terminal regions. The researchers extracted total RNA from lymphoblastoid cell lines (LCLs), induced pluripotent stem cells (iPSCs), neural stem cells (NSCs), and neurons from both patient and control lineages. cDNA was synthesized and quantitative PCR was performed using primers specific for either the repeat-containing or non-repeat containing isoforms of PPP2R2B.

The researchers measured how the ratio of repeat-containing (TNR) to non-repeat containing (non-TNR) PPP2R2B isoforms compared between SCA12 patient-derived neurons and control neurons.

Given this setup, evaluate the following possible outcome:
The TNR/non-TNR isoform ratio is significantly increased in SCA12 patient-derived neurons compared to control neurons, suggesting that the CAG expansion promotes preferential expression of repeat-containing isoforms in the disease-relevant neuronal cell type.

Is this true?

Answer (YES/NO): NO